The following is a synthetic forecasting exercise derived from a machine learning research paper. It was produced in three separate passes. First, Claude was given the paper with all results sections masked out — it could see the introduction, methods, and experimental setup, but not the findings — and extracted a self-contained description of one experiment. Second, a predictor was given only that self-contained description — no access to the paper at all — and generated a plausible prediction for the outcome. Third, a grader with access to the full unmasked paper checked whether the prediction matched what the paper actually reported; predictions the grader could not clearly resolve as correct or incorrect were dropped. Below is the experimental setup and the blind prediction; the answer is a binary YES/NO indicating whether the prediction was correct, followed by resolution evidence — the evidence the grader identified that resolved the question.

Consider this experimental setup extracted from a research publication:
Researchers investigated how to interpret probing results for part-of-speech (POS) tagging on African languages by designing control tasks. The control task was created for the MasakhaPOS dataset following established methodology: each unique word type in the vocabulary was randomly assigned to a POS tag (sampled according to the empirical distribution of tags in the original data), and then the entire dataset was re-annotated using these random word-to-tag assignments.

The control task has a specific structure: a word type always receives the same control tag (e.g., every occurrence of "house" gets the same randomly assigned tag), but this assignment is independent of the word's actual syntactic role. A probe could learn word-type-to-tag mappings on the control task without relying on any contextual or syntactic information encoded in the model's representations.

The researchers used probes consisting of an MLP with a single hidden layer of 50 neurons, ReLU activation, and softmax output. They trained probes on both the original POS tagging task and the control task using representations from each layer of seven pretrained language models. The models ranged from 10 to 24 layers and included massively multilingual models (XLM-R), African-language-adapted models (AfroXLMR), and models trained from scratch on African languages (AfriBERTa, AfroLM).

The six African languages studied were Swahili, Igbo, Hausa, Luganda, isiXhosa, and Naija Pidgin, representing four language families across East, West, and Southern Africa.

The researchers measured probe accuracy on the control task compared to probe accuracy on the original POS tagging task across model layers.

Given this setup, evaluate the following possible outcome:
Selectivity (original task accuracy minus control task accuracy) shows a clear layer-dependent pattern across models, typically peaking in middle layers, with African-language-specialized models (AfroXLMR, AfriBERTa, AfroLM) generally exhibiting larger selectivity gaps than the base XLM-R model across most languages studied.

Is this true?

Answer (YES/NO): NO